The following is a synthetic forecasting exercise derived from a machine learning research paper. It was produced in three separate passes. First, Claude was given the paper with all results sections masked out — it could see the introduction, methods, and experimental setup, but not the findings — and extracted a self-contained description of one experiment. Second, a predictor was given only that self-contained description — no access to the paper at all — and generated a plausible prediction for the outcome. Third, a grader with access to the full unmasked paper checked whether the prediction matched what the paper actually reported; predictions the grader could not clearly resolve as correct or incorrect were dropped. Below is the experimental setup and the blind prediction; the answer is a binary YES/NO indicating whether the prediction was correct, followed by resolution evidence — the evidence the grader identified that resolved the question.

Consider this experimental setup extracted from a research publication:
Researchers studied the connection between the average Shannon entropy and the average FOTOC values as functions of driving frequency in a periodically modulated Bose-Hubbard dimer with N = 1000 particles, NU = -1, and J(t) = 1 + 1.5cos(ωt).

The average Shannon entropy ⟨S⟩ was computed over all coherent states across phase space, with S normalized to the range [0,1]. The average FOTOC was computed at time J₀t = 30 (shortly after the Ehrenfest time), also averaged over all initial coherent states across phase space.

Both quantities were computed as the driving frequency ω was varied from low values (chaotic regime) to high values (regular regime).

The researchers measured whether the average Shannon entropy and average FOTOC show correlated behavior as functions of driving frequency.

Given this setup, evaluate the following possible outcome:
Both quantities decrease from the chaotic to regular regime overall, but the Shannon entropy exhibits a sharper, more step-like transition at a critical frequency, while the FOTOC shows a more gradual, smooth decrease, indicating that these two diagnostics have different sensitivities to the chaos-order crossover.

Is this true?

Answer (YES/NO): NO